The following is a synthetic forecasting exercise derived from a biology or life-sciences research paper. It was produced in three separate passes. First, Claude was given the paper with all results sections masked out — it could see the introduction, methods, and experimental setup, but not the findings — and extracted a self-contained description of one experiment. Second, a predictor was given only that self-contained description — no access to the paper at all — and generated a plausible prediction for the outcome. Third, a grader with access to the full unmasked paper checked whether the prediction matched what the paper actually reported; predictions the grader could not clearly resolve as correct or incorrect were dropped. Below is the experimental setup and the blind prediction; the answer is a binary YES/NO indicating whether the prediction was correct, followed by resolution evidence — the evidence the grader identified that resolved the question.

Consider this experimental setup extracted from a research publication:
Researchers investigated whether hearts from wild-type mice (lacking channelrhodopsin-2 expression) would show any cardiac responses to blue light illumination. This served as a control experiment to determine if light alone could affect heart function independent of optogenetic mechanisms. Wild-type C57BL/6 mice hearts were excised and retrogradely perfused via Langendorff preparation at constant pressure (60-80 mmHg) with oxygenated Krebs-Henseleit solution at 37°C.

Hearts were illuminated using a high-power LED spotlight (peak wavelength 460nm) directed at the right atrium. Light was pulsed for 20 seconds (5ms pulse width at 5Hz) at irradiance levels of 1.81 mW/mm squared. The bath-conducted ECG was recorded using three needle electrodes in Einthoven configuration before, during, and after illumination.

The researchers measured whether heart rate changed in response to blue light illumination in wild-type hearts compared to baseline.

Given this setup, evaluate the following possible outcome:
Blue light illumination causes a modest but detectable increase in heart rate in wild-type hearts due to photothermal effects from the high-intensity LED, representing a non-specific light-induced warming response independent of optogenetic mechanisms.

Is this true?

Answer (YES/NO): NO